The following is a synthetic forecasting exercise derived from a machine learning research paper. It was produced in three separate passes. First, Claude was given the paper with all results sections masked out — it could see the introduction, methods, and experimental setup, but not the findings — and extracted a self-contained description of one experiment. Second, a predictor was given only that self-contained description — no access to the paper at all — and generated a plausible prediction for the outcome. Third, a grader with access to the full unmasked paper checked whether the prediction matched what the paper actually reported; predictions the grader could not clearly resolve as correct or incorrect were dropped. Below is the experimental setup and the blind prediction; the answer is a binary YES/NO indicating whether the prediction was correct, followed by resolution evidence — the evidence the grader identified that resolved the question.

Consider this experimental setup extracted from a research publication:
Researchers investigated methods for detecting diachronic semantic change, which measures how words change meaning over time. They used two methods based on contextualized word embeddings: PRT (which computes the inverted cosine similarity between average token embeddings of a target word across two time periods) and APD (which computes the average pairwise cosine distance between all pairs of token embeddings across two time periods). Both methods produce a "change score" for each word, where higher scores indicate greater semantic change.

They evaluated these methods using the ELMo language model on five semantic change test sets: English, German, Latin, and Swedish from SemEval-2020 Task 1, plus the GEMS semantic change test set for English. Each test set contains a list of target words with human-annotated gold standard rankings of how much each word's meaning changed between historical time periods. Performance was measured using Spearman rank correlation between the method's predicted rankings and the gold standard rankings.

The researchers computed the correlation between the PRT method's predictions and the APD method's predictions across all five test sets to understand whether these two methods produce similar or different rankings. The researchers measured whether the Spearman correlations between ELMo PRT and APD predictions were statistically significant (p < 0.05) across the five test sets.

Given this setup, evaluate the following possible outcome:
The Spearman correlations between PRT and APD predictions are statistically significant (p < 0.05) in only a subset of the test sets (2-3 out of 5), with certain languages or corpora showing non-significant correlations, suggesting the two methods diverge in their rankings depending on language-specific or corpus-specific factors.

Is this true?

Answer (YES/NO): NO